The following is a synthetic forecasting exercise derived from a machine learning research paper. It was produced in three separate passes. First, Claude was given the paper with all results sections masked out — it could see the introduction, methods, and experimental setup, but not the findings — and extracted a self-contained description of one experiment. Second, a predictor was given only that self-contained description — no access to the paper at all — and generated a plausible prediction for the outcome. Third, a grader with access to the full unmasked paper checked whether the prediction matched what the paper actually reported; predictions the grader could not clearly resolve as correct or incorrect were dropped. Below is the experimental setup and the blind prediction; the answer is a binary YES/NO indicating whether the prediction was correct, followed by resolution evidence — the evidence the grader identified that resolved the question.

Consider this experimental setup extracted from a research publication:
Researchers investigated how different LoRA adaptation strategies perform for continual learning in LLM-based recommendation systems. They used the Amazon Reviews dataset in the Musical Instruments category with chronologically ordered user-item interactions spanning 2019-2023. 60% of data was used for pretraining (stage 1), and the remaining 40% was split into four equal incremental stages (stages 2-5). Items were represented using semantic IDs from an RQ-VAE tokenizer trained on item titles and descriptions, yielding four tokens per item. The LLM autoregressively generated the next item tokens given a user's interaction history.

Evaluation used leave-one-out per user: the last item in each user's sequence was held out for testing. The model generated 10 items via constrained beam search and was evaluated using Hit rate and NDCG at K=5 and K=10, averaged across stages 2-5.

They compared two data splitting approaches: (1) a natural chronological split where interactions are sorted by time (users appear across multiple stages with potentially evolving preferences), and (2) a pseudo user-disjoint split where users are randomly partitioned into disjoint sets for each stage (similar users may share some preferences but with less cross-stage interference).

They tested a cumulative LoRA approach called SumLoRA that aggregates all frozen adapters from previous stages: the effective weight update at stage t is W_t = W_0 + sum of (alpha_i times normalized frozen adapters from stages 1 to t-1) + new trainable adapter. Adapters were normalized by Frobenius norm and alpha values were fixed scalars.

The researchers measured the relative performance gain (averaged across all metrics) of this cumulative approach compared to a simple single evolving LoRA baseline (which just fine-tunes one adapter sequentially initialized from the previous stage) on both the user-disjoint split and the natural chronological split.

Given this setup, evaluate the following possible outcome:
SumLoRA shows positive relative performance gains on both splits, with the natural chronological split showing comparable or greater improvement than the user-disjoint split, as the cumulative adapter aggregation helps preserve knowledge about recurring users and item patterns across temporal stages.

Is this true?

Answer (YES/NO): NO